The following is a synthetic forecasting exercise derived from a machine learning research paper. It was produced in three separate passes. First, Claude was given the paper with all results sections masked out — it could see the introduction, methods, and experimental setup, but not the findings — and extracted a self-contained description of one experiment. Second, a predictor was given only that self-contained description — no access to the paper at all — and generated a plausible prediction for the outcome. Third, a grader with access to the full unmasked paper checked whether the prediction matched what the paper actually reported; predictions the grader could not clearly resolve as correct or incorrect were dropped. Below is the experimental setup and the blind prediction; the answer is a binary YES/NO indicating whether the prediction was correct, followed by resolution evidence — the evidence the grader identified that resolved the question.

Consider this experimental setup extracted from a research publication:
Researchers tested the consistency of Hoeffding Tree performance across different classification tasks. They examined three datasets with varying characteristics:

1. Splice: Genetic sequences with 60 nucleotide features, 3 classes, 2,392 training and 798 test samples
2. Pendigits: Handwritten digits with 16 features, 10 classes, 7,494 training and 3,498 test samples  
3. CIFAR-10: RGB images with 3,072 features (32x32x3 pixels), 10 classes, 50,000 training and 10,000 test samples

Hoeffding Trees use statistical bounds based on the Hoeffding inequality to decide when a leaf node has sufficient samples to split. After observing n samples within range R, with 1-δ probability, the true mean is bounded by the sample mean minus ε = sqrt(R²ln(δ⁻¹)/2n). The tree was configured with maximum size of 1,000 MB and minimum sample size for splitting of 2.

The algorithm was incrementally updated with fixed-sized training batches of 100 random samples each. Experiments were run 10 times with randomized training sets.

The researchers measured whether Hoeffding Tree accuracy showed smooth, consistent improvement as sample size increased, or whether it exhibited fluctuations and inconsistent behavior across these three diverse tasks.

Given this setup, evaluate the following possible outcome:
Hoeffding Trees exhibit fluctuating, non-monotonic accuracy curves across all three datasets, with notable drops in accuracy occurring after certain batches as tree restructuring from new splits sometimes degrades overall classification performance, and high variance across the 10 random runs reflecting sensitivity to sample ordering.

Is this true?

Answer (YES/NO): NO